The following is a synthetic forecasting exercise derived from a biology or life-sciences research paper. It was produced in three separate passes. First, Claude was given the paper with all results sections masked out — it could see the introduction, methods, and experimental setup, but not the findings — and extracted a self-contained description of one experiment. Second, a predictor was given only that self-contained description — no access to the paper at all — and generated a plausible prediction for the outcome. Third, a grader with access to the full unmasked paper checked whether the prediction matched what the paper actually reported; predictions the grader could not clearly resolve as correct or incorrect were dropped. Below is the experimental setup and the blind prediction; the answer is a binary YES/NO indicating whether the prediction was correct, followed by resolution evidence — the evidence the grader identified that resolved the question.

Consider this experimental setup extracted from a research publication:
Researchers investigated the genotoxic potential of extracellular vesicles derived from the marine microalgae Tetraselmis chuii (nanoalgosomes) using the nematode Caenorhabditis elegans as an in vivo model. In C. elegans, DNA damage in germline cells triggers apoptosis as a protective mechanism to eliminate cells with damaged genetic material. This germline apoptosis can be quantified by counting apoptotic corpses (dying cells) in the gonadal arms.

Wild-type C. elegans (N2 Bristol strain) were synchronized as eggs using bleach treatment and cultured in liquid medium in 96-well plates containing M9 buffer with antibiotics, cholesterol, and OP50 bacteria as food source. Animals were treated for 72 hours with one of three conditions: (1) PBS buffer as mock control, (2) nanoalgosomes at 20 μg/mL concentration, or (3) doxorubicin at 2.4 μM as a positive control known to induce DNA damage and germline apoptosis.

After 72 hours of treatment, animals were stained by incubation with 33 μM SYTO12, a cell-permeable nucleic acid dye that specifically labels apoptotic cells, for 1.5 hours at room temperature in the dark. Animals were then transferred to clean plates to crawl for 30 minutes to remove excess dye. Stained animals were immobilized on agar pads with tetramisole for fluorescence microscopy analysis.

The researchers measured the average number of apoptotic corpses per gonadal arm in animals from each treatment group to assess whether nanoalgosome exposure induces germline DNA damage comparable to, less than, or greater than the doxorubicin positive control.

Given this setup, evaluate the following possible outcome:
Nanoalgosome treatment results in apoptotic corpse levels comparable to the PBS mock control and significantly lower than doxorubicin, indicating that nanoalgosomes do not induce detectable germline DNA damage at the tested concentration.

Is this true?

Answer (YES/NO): YES